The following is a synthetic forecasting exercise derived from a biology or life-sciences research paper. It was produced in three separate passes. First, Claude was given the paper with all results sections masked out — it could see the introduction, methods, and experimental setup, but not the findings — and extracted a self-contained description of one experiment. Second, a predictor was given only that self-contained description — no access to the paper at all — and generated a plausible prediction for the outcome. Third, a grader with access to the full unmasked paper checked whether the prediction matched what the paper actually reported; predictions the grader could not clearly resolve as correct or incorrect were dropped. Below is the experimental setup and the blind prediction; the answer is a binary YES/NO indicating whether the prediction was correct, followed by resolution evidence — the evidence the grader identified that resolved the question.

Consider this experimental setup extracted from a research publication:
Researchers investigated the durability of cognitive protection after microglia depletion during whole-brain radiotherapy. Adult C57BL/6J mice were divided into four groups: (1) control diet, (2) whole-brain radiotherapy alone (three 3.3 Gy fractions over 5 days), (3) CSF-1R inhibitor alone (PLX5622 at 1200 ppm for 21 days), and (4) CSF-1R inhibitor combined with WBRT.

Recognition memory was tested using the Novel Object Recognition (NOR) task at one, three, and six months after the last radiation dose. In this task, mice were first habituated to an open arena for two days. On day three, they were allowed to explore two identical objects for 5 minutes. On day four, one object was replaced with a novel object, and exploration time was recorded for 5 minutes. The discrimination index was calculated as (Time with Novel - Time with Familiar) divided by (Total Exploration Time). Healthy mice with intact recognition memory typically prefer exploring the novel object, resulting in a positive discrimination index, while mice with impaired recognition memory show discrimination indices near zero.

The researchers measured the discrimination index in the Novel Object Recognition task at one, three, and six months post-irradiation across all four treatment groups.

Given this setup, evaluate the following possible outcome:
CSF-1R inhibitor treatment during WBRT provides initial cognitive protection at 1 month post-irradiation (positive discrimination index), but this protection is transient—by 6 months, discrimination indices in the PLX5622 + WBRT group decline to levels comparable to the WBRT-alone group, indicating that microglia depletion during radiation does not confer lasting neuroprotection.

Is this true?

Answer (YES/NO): NO